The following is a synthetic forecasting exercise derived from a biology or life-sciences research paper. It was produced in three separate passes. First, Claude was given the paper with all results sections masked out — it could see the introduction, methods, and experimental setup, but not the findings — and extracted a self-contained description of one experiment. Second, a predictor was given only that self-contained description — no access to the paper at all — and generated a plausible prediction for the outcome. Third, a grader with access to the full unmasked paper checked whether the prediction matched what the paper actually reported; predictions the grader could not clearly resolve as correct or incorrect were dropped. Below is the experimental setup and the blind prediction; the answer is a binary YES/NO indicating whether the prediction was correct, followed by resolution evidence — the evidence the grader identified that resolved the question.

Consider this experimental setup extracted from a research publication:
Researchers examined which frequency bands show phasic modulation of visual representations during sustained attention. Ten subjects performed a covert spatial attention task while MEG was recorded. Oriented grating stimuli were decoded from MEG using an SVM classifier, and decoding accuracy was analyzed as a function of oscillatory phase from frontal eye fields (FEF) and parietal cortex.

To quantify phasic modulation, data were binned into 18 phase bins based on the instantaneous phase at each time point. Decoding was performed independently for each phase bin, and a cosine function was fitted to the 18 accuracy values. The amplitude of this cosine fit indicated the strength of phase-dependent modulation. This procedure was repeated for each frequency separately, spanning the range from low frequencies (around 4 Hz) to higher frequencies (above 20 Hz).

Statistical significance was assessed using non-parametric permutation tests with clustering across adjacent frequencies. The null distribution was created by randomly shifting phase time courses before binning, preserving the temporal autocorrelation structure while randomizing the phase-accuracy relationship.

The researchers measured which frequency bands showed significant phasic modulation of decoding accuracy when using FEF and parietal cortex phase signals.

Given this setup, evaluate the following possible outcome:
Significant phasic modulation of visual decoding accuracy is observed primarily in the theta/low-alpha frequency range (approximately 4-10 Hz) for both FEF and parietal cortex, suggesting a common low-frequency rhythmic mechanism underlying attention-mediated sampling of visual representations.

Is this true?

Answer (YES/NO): NO